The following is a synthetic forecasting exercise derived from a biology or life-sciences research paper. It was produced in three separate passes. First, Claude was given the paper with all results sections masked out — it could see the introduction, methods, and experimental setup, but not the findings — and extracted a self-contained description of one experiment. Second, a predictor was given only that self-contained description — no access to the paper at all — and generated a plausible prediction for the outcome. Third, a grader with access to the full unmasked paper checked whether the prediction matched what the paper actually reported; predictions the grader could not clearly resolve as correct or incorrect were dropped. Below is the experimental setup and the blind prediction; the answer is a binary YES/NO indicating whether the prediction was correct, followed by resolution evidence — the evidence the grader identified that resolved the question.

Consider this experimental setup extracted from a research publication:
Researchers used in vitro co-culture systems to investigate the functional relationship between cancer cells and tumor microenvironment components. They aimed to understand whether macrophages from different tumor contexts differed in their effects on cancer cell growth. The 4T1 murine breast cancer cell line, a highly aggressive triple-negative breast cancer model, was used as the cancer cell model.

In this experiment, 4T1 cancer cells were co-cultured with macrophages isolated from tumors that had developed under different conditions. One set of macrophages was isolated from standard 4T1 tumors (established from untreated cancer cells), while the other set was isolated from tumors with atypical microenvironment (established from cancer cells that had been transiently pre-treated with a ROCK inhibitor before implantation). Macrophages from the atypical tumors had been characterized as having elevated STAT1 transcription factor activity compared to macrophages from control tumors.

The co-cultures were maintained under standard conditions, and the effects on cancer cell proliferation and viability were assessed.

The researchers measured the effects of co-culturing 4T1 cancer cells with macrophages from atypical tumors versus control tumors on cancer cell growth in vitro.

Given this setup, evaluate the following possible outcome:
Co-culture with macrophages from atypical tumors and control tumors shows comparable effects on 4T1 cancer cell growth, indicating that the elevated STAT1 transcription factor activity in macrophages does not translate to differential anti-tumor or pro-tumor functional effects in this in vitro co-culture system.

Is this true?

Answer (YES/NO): YES